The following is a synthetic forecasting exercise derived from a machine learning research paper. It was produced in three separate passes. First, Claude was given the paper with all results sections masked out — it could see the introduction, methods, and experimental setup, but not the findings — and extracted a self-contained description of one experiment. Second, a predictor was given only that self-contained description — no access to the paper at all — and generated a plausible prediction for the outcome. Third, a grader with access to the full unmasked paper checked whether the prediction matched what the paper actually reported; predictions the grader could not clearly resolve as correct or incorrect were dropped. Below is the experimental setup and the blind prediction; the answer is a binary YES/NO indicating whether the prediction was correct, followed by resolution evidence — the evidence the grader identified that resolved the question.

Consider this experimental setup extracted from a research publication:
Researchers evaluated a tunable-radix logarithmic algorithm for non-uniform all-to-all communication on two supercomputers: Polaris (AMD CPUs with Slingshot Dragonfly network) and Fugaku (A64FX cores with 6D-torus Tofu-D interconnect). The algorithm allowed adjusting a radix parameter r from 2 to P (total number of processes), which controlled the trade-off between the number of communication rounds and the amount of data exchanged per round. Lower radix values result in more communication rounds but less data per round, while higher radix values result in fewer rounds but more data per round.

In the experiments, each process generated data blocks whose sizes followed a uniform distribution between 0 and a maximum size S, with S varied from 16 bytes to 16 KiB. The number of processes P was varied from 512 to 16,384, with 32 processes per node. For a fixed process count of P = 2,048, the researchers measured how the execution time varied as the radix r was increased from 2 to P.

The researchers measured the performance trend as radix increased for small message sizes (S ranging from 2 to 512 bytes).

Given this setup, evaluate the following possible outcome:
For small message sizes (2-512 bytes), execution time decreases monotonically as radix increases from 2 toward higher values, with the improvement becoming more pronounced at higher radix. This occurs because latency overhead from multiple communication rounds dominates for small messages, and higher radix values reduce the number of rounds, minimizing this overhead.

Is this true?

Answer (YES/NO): NO